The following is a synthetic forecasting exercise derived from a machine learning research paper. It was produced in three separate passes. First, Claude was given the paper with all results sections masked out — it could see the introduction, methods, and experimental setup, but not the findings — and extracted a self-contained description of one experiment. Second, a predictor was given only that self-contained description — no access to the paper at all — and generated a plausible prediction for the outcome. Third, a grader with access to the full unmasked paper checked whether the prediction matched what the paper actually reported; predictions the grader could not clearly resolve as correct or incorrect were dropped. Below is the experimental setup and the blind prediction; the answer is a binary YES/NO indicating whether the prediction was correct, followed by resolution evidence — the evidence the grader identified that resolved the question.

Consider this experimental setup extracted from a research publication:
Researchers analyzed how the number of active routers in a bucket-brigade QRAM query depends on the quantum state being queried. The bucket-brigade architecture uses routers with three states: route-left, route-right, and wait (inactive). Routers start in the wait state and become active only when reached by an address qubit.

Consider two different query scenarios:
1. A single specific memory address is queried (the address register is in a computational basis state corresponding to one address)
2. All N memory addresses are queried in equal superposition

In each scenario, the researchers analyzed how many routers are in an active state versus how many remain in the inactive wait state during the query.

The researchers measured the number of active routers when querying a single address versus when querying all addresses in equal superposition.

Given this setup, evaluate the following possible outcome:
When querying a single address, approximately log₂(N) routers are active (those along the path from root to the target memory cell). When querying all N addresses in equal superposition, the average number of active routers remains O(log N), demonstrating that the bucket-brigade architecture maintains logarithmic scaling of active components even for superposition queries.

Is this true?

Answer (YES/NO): YES